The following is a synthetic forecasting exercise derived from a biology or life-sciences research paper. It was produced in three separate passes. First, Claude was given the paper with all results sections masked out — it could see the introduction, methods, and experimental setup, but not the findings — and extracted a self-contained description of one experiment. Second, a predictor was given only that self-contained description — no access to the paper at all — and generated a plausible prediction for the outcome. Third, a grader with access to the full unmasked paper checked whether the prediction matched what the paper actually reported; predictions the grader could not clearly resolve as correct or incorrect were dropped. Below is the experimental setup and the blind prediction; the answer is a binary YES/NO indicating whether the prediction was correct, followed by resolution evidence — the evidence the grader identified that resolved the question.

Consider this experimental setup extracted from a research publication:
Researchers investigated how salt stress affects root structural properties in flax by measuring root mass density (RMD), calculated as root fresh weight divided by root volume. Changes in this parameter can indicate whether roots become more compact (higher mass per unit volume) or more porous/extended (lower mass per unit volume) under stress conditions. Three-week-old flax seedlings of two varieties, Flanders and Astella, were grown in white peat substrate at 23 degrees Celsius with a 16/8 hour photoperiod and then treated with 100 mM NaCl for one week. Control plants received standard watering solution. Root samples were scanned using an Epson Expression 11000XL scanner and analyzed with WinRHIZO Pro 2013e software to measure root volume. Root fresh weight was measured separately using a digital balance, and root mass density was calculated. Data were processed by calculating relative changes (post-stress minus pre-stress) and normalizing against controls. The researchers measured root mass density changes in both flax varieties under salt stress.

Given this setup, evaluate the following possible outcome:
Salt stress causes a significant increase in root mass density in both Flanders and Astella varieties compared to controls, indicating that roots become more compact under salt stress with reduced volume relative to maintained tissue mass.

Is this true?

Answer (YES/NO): NO